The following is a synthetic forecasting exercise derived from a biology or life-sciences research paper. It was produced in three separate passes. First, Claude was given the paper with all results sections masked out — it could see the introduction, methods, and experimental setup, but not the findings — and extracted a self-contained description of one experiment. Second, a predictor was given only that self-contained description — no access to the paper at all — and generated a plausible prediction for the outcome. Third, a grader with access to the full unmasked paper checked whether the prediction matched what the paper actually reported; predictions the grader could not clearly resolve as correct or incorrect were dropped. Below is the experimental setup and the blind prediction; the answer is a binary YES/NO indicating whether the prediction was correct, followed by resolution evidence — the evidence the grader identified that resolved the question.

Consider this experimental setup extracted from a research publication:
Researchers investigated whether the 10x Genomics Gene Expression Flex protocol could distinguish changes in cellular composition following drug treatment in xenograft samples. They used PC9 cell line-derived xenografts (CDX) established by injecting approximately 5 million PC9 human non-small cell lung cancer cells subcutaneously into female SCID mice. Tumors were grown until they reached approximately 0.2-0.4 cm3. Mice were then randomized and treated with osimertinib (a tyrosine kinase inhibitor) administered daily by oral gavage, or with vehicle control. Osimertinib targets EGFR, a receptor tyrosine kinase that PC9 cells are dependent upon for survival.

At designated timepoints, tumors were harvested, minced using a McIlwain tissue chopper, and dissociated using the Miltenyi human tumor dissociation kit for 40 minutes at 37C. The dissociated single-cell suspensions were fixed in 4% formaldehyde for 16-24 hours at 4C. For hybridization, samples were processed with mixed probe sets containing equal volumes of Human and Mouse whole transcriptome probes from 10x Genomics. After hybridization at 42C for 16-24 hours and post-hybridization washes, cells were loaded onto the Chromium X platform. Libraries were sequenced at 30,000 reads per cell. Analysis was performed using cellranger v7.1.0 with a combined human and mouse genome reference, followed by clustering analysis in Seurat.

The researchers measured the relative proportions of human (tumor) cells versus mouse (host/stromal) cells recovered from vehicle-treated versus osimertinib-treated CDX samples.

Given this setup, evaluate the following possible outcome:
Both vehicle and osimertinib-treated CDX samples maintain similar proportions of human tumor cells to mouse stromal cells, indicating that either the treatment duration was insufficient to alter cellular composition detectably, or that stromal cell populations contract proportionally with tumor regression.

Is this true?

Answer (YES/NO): NO